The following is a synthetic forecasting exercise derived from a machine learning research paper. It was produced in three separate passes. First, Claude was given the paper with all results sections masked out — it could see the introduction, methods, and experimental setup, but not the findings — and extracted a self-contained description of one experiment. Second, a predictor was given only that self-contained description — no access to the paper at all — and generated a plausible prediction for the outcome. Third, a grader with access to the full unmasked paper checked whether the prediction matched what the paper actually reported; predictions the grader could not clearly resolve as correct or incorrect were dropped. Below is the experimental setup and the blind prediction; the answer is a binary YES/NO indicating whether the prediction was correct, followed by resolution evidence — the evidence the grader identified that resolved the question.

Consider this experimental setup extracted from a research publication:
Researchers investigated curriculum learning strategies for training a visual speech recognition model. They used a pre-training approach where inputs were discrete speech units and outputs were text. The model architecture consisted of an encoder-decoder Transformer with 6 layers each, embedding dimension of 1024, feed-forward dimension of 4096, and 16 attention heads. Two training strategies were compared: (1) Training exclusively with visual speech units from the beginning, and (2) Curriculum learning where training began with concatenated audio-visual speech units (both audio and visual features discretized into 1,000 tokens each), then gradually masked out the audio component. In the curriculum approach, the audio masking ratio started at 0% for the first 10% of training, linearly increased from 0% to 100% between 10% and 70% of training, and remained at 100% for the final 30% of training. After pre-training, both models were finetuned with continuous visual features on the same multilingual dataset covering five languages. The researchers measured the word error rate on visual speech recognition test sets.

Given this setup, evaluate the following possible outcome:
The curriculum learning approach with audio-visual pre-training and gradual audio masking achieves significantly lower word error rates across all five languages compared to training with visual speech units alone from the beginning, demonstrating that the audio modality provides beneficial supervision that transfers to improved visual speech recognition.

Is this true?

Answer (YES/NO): YES